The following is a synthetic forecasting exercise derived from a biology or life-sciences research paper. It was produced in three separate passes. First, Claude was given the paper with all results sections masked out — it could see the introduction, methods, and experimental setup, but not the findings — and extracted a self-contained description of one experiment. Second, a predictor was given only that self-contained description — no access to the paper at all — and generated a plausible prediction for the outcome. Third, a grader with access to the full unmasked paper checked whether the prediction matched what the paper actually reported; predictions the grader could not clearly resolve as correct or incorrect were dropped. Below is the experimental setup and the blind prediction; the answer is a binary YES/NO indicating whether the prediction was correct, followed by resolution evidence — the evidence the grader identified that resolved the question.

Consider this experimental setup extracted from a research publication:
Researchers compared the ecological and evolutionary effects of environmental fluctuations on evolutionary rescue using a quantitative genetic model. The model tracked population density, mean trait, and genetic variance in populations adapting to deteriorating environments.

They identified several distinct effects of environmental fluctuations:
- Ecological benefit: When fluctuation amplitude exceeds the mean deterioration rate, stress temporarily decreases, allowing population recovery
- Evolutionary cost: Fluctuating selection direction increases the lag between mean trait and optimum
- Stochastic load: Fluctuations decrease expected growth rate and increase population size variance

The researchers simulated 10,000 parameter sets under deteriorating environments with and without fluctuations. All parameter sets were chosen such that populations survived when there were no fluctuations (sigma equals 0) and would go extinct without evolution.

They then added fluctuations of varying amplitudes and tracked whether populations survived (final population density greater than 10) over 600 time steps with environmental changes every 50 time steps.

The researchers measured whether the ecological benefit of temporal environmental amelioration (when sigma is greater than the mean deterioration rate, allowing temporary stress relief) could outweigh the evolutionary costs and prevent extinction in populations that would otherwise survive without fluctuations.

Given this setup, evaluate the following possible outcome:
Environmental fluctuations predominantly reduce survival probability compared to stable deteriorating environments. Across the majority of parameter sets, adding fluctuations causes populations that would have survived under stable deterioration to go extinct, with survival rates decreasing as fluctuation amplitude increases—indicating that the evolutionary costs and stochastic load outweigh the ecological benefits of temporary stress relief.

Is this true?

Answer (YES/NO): YES